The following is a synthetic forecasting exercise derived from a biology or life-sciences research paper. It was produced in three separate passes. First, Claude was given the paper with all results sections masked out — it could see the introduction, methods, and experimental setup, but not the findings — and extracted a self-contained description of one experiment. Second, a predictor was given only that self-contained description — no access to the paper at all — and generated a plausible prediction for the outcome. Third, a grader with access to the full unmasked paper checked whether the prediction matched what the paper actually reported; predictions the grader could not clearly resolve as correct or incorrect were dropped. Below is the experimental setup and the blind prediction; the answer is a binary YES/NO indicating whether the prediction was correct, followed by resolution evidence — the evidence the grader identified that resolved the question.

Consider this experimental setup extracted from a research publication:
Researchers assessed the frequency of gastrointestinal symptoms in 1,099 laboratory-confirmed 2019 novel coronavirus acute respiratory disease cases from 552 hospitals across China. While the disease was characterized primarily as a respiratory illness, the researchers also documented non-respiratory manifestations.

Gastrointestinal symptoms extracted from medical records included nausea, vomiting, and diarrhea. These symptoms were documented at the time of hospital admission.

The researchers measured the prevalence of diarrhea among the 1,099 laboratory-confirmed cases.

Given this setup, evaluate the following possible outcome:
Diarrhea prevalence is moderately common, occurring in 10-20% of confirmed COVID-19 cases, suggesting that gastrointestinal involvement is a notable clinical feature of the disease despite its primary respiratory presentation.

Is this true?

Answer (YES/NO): NO